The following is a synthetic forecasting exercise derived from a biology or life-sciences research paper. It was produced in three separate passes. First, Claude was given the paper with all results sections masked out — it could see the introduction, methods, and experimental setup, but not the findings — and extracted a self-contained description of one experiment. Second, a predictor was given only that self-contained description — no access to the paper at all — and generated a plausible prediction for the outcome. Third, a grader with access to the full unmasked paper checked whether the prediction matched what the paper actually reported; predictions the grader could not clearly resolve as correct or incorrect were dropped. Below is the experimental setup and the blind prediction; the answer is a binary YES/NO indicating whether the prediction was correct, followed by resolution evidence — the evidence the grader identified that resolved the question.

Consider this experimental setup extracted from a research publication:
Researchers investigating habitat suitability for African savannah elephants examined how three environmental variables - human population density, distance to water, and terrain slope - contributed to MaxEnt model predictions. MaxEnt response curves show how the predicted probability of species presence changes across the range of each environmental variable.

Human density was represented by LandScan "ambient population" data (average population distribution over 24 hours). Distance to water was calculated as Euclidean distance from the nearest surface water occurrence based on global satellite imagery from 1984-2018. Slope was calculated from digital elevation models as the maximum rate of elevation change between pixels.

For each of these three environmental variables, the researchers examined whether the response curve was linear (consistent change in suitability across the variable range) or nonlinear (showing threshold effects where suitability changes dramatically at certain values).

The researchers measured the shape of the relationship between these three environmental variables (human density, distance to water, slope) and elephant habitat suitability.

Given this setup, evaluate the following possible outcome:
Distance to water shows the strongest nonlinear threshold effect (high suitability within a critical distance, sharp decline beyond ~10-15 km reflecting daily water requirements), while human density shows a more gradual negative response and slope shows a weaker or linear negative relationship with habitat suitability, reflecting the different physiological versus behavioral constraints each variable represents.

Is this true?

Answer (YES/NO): NO